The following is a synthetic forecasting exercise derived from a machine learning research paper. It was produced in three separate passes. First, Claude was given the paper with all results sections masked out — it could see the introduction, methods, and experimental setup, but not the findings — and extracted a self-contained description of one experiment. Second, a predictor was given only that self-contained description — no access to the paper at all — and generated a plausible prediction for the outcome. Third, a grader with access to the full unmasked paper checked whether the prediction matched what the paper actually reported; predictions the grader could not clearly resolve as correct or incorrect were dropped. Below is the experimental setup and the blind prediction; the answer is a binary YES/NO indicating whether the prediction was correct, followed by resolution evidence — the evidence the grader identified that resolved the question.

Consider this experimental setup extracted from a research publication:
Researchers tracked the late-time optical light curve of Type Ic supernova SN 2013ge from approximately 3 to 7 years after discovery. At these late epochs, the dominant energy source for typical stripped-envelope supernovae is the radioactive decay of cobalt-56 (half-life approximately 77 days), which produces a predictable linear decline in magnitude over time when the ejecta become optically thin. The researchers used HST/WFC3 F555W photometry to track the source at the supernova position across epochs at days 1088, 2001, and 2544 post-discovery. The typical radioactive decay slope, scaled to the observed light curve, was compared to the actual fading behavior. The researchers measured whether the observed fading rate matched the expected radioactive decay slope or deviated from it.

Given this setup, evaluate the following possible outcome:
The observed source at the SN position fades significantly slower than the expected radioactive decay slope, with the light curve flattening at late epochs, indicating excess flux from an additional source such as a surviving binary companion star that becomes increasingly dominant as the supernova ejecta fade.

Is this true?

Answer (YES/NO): YES